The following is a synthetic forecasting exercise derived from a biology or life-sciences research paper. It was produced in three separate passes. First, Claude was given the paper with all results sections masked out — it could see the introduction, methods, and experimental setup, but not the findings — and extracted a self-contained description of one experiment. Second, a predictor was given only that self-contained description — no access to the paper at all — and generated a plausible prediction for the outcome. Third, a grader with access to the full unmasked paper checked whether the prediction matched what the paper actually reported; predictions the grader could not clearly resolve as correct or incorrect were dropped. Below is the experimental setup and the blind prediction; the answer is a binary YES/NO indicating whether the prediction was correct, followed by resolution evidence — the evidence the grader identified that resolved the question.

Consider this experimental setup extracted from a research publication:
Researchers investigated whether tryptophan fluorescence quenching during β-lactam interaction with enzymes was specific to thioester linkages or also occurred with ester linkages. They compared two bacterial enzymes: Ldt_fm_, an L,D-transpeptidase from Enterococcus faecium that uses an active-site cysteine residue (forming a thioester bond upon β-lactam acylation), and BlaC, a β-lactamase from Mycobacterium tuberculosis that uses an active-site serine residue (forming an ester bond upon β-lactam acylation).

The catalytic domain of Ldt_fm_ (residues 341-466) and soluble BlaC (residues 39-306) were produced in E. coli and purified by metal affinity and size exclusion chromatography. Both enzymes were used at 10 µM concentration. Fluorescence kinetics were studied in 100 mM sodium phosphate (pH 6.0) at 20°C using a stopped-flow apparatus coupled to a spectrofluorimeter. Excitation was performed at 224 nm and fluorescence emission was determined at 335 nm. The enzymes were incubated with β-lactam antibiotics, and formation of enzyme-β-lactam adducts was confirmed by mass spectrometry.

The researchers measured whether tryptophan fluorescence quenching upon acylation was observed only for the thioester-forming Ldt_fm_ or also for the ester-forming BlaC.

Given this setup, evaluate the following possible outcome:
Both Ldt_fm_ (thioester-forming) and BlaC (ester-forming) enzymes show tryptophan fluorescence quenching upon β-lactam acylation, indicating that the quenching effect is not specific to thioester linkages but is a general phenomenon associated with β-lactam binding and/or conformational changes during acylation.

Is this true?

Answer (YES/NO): YES